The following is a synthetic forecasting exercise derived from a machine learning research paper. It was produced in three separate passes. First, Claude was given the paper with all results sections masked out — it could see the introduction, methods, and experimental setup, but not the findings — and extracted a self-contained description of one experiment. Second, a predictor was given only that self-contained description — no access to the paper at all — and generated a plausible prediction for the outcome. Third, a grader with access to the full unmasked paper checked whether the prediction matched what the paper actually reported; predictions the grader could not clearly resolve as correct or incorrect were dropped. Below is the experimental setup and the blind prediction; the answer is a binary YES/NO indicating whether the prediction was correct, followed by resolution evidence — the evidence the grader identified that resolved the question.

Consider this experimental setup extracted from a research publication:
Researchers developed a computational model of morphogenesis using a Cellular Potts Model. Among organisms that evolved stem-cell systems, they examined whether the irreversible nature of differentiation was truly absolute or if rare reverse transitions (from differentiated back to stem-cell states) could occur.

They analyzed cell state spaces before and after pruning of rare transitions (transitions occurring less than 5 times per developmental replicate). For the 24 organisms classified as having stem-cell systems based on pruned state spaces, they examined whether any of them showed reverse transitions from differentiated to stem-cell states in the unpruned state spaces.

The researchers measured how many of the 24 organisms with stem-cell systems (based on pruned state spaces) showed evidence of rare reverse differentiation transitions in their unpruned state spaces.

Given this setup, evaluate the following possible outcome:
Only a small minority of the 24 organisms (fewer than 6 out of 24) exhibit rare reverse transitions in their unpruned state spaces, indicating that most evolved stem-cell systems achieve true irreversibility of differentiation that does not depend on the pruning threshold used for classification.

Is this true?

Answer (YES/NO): YES